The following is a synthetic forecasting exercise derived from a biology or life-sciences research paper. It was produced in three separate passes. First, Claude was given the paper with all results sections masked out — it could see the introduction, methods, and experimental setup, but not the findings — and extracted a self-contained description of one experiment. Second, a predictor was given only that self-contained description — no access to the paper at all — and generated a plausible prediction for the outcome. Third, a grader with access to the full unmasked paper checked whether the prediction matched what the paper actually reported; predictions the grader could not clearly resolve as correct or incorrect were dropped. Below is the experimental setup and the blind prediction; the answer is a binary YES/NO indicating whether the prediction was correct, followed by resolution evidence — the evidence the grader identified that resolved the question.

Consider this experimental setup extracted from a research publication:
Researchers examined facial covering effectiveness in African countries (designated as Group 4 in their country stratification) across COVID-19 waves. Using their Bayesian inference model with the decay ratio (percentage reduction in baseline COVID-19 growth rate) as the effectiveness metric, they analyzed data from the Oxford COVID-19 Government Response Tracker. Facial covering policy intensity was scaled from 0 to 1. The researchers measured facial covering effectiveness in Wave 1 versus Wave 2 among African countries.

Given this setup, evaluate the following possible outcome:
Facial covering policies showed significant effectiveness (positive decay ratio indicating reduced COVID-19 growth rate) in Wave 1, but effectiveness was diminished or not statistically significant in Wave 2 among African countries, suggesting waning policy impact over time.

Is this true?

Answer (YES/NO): NO